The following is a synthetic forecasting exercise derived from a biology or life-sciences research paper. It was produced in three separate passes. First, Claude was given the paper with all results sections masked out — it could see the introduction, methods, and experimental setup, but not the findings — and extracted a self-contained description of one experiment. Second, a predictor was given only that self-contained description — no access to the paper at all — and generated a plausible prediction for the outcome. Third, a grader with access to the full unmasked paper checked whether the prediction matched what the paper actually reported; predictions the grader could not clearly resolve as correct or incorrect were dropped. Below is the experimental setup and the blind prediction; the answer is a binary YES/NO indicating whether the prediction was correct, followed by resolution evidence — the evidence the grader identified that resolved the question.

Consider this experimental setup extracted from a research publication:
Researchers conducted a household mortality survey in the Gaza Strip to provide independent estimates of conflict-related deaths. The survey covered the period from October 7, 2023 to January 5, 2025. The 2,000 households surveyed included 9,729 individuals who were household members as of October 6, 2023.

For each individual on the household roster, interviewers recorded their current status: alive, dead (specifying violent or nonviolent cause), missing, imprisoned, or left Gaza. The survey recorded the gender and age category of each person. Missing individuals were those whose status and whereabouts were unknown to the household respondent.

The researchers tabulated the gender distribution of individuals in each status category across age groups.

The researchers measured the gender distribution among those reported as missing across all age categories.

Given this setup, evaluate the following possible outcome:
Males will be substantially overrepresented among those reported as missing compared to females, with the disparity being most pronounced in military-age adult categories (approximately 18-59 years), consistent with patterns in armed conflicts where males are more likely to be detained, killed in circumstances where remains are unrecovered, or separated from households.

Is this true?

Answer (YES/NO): YES